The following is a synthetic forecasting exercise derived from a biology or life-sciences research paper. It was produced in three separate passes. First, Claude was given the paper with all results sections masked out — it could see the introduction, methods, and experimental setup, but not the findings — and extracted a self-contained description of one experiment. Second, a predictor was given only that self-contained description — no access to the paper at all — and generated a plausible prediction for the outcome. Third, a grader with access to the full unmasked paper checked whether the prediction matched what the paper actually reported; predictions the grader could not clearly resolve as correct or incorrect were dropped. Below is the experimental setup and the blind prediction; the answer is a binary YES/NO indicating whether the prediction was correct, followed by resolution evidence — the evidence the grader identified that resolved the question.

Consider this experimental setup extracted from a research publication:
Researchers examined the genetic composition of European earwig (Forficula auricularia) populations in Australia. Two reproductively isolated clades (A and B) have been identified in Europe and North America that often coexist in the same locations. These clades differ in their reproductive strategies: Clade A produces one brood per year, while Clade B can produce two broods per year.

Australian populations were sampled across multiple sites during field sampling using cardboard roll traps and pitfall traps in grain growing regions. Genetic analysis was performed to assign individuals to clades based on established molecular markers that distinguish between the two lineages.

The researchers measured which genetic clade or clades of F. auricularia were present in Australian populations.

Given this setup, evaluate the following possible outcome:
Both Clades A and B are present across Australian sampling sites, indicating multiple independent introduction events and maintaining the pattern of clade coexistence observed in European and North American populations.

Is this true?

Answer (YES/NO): NO